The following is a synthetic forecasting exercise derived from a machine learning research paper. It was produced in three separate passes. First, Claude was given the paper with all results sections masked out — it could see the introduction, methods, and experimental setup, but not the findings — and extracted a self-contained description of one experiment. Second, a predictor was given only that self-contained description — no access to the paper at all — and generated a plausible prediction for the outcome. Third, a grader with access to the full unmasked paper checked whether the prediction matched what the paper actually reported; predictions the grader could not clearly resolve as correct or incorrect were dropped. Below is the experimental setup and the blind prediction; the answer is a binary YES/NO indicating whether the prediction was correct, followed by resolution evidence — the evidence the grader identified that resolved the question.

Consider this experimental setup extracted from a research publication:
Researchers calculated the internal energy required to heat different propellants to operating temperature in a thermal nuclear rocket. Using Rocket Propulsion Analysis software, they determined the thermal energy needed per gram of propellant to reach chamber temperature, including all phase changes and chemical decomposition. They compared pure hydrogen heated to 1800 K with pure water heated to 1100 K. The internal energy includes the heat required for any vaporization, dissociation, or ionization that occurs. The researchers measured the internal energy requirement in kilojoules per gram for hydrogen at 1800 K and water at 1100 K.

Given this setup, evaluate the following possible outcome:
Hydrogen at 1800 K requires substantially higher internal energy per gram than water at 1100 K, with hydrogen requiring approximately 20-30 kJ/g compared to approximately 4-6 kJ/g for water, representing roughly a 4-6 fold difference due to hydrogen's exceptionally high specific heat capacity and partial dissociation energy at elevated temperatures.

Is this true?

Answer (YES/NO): NO